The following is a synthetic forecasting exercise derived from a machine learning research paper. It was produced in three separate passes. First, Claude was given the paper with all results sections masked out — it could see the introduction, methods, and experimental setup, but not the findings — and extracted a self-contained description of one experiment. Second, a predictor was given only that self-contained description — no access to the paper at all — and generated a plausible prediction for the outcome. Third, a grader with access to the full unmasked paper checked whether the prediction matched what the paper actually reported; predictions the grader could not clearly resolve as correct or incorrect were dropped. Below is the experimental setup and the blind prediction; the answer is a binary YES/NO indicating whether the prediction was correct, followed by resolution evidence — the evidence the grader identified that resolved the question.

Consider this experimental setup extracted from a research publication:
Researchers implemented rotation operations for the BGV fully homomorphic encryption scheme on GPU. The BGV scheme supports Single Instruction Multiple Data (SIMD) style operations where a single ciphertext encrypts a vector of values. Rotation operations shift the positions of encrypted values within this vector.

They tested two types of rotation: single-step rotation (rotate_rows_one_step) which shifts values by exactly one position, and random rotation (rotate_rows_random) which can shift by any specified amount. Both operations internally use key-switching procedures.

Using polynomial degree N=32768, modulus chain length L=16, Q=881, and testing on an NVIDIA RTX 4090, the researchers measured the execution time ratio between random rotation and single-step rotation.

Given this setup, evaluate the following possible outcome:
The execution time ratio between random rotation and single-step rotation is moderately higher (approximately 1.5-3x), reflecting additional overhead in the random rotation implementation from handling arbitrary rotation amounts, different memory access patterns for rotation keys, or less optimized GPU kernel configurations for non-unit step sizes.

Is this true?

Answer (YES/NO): NO